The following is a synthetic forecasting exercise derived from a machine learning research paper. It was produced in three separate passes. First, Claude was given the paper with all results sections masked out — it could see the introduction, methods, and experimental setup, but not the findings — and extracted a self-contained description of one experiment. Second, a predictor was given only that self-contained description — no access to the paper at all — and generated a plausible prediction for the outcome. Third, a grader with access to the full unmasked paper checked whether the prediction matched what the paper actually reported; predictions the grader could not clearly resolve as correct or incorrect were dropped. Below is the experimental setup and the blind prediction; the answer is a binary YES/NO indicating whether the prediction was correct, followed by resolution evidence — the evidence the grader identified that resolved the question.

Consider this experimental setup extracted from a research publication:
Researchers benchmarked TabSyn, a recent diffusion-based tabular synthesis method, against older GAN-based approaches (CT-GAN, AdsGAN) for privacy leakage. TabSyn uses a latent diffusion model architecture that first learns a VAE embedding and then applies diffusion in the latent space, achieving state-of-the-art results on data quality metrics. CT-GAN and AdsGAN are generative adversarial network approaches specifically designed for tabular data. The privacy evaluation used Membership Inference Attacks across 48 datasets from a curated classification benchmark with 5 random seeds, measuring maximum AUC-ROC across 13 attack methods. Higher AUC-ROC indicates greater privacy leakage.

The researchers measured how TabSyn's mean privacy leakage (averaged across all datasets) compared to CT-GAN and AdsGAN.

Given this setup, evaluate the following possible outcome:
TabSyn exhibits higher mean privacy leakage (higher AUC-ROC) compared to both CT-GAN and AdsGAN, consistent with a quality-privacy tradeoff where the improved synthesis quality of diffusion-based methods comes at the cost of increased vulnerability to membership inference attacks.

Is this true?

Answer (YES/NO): YES